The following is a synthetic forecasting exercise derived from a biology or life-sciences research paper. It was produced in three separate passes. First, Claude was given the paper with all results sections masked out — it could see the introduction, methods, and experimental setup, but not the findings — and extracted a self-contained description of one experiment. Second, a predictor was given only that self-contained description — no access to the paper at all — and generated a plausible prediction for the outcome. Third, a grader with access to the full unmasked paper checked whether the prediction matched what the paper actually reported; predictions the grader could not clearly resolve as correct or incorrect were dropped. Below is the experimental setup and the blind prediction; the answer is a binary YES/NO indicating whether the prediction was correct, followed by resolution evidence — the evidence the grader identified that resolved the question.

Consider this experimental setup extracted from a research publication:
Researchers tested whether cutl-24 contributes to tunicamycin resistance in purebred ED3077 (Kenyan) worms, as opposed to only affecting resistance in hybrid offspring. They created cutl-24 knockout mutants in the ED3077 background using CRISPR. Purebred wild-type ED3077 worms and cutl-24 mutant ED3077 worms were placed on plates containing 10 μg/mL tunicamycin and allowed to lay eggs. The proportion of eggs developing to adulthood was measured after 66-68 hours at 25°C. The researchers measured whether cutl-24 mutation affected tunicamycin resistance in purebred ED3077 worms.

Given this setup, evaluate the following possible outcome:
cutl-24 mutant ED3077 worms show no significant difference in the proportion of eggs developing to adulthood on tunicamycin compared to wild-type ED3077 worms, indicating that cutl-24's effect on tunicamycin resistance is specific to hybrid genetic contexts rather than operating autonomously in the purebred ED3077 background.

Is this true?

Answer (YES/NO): NO